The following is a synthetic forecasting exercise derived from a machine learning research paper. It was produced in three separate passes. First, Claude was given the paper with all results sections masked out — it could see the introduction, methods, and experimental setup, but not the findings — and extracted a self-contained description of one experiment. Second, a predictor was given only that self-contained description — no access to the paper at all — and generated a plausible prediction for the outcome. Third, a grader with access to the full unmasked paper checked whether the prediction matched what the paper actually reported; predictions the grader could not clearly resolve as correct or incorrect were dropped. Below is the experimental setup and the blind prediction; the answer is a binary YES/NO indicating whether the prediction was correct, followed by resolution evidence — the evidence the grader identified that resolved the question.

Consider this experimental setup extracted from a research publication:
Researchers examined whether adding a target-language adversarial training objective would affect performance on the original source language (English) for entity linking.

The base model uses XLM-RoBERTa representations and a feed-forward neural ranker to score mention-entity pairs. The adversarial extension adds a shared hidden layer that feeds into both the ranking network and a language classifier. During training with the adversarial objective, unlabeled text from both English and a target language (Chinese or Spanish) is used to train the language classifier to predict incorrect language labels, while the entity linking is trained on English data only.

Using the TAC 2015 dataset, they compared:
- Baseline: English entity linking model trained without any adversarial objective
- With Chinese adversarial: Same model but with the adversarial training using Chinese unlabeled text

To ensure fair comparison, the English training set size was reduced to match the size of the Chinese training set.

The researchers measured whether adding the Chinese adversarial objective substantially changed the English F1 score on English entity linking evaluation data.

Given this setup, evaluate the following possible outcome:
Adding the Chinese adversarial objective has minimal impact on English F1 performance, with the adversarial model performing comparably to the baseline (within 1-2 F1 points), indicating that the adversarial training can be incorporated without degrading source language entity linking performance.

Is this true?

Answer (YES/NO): YES